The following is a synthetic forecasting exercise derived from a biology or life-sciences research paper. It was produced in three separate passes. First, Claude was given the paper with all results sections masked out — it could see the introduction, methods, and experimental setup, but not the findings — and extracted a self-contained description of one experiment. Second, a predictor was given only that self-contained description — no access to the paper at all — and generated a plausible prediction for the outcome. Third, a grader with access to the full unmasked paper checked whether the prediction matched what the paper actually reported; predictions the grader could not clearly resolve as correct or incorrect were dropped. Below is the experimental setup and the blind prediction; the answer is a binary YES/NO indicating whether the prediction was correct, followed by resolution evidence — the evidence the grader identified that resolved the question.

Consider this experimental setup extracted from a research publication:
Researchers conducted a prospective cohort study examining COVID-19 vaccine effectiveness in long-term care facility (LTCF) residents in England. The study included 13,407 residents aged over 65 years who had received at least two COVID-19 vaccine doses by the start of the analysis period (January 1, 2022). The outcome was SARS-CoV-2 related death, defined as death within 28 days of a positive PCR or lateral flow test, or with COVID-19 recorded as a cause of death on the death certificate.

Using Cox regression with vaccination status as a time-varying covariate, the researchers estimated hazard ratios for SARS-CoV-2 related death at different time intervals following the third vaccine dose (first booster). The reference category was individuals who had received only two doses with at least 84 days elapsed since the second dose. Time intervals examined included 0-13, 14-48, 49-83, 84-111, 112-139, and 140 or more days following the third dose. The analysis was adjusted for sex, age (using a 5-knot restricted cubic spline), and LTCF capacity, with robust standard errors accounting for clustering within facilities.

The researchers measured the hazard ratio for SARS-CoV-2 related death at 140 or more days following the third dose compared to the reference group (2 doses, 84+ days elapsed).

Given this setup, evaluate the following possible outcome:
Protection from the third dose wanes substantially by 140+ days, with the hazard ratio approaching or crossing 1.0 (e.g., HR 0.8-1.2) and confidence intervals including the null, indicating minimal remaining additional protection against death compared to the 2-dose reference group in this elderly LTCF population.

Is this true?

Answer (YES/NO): NO